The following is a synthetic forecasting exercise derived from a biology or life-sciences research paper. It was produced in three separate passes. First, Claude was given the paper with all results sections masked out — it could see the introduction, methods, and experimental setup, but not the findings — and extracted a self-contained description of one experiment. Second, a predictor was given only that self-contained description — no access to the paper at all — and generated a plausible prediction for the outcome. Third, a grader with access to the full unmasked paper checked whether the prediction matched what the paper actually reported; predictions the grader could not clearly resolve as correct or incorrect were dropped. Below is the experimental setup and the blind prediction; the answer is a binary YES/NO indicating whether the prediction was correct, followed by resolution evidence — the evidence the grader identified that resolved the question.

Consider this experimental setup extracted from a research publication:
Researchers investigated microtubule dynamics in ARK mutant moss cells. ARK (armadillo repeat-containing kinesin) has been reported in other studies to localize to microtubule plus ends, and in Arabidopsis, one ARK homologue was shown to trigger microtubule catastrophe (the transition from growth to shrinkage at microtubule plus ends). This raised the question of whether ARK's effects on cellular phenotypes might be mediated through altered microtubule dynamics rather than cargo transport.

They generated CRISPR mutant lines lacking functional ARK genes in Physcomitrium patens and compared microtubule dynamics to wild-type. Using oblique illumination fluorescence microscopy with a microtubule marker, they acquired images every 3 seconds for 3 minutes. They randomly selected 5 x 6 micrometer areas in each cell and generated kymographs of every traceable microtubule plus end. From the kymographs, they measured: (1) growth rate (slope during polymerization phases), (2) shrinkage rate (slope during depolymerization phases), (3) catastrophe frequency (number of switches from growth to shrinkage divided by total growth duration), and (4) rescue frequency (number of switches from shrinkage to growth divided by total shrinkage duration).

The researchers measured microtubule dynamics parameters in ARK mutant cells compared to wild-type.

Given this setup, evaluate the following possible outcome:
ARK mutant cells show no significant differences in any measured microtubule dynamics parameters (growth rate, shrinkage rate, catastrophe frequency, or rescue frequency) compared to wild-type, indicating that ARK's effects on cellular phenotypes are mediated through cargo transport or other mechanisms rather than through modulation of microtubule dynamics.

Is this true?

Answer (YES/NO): NO